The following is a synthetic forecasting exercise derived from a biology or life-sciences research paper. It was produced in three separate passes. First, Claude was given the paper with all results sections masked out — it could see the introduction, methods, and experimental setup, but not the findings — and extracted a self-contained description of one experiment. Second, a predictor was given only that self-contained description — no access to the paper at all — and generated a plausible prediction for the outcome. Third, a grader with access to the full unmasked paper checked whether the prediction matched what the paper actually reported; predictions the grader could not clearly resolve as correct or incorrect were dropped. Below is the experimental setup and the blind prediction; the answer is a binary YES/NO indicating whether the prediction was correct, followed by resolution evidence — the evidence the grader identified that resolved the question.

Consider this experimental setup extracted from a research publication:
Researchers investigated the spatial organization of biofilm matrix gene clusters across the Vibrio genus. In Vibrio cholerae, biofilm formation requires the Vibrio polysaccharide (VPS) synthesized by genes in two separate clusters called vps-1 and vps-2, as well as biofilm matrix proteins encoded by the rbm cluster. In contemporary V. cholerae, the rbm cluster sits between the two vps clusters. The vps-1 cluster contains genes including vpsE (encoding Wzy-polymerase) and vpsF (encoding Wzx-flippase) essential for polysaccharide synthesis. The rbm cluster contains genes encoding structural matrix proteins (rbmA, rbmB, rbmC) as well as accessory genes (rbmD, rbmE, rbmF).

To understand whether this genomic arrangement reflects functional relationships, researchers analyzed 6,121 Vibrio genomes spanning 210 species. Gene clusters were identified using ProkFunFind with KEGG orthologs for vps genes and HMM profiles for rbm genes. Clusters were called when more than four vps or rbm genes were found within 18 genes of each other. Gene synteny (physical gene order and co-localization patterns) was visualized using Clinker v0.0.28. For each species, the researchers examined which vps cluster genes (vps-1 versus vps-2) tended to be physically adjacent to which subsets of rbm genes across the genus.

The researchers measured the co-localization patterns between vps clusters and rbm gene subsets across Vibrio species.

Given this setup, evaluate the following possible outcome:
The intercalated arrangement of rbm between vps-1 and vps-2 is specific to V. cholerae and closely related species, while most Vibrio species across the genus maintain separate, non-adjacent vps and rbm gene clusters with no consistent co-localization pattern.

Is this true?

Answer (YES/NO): NO